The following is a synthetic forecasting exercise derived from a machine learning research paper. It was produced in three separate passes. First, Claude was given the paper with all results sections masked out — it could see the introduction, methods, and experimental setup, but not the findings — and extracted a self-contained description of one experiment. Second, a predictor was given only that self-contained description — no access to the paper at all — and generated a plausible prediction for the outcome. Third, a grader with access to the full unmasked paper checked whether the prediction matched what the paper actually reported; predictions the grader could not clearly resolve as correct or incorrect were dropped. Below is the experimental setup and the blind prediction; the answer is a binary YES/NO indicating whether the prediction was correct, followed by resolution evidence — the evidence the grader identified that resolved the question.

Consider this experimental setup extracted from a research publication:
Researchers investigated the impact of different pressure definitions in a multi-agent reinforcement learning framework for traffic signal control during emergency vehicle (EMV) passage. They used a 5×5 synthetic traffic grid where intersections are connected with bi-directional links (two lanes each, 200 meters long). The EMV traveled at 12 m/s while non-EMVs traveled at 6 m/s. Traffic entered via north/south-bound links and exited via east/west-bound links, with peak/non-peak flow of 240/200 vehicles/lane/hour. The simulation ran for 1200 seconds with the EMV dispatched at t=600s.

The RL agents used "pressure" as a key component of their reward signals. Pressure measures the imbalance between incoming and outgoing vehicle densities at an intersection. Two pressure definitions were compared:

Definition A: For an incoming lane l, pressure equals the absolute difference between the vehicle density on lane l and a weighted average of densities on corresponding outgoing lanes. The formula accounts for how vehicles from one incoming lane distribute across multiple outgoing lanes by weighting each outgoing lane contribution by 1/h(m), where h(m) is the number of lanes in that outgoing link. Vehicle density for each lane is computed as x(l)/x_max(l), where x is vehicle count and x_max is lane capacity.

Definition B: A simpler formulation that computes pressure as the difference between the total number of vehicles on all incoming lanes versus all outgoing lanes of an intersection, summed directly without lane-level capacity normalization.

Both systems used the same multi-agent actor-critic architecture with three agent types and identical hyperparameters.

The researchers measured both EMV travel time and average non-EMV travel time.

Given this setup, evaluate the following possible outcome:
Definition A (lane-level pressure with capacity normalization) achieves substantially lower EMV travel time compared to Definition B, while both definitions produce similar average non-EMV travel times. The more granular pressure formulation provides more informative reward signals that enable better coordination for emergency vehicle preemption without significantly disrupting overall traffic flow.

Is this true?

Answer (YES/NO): NO